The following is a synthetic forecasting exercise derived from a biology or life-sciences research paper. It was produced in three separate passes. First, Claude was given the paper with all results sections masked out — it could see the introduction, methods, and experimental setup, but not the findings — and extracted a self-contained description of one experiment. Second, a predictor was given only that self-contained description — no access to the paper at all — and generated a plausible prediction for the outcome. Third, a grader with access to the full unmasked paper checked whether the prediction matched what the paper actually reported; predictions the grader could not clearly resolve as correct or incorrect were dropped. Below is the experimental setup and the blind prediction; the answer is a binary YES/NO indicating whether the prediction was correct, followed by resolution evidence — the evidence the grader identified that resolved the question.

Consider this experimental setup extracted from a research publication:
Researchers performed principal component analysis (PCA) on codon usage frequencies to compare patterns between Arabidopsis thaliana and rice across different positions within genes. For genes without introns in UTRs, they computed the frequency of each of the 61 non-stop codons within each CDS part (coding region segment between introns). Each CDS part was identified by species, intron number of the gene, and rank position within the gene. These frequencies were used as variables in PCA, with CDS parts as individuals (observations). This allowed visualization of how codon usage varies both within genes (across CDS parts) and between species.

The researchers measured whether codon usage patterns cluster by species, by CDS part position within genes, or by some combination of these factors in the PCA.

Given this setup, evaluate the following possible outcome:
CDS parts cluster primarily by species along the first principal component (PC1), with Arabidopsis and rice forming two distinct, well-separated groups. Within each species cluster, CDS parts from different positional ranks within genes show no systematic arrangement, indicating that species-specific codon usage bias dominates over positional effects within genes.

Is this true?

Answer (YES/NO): NO